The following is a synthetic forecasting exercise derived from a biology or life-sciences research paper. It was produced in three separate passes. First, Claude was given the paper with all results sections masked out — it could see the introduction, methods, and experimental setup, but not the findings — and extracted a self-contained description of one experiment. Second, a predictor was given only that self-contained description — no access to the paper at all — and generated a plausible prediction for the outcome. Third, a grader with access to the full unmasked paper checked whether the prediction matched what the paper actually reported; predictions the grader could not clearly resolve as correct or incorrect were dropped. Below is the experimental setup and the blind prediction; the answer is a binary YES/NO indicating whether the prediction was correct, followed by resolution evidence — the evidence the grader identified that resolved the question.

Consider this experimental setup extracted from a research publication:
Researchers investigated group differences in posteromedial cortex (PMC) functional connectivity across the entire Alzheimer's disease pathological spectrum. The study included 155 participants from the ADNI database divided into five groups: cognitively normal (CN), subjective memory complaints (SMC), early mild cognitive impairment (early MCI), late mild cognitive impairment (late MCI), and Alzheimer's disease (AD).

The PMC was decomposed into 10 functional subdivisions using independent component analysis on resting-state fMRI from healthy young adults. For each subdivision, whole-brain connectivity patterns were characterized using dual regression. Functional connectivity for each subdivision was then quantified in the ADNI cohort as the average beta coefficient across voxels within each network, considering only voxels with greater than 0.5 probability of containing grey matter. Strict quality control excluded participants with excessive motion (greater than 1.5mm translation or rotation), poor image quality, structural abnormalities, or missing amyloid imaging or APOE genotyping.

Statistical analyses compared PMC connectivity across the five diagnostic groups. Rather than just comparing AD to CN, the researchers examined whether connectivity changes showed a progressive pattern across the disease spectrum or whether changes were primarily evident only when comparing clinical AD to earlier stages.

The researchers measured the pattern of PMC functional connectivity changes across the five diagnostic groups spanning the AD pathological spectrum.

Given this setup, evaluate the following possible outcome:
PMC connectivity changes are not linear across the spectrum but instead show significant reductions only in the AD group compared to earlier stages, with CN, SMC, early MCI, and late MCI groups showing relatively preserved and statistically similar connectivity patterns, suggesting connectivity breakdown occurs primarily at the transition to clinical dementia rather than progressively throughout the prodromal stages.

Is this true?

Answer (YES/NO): NO